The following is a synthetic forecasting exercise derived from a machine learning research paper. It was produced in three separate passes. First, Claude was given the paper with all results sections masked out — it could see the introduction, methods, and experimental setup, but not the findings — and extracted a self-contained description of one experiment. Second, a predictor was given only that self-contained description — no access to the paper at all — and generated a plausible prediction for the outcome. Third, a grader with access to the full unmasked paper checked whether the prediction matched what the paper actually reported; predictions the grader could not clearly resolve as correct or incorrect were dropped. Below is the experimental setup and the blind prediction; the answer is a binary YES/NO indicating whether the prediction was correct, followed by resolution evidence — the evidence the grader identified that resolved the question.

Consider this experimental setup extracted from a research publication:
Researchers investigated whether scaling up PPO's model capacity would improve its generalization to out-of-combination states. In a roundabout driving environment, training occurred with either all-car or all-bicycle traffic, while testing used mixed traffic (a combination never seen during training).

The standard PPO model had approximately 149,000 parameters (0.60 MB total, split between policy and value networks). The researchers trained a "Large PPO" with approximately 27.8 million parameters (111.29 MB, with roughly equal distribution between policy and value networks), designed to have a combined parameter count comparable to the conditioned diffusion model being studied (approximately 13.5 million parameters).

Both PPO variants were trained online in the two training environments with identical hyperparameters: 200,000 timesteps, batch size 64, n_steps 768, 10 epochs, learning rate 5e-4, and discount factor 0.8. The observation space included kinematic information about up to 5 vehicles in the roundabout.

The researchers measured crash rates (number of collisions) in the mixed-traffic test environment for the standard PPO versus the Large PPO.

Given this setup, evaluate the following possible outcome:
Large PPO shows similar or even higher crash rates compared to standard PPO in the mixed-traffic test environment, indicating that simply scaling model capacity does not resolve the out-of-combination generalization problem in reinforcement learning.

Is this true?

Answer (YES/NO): NO